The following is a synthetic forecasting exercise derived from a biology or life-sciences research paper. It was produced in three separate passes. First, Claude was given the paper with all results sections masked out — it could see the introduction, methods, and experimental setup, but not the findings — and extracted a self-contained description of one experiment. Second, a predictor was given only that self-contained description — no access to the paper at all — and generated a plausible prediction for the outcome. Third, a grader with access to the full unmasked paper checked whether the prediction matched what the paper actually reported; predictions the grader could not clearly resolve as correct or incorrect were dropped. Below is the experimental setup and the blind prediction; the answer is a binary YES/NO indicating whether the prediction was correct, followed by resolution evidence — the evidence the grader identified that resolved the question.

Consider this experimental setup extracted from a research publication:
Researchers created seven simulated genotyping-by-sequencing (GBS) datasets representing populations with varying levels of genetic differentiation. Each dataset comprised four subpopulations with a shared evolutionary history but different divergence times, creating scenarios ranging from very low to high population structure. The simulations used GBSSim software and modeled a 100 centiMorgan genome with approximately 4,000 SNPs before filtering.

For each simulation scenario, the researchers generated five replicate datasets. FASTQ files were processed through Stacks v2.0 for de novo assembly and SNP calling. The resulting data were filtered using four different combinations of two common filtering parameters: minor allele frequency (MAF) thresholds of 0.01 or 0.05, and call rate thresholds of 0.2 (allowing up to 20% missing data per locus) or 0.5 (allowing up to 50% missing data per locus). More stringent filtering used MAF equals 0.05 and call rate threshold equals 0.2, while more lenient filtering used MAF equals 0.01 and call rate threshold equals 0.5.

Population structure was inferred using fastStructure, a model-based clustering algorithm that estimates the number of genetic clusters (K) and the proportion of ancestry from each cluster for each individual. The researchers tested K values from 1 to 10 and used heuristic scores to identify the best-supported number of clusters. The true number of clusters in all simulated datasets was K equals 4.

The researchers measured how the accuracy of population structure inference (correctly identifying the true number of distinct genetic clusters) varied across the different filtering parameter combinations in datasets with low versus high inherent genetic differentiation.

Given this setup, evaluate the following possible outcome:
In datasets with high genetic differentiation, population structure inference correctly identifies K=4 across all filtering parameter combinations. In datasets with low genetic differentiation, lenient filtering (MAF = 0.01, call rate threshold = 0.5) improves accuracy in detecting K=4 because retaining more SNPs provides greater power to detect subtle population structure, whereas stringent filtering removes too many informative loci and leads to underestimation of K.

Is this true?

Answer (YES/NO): NO